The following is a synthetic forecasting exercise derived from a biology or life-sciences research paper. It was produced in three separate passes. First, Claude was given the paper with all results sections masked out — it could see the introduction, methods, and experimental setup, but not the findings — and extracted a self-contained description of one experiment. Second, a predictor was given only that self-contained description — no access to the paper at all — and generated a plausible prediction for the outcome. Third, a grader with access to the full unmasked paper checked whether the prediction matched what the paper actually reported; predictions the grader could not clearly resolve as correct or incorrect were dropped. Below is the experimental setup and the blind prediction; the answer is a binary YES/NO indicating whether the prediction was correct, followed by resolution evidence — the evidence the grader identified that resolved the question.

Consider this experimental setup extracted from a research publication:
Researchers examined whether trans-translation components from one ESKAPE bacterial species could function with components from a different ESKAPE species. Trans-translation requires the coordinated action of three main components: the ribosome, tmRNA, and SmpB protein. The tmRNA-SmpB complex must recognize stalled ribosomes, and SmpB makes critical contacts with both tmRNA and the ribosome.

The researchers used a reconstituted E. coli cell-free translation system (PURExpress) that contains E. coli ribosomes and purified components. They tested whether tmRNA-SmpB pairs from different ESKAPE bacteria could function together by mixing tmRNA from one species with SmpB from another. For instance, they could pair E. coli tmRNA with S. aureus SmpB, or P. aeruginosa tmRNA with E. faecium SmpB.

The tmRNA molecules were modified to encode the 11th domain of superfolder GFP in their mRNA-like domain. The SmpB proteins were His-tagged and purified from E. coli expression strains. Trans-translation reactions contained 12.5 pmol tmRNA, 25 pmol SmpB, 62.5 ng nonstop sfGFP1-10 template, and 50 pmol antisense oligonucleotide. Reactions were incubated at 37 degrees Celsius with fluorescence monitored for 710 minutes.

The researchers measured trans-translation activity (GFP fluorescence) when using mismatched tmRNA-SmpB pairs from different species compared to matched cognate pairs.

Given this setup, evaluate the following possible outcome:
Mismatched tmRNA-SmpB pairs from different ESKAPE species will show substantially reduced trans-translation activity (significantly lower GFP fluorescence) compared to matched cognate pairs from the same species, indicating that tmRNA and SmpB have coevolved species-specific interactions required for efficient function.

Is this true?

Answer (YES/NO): NO